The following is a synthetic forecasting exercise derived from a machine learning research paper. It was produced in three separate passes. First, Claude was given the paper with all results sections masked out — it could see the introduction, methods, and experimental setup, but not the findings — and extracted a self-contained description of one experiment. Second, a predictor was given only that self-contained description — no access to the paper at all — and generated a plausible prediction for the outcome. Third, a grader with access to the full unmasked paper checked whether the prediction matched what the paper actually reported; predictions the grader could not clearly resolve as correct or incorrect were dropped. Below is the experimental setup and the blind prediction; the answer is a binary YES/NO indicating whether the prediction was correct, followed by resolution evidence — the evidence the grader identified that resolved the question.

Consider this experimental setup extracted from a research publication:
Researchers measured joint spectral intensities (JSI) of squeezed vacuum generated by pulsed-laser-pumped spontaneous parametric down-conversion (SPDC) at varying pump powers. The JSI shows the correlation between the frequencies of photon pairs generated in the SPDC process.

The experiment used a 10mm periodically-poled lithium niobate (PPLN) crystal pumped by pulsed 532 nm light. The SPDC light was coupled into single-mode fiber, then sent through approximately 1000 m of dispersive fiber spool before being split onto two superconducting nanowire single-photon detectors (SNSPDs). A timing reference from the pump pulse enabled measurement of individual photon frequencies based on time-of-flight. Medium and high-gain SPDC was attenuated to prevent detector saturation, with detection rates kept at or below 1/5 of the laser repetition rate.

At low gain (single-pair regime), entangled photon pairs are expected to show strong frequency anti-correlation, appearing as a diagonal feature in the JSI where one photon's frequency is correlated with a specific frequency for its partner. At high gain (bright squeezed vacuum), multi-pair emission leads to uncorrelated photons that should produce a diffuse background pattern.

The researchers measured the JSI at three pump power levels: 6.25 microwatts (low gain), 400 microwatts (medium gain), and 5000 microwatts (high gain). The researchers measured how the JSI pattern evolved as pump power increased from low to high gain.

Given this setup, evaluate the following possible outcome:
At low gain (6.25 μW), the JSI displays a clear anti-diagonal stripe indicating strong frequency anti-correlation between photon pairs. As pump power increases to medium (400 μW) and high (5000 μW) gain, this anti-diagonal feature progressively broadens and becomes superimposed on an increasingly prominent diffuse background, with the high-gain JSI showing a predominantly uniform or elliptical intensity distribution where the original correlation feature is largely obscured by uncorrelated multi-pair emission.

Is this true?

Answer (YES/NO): NO